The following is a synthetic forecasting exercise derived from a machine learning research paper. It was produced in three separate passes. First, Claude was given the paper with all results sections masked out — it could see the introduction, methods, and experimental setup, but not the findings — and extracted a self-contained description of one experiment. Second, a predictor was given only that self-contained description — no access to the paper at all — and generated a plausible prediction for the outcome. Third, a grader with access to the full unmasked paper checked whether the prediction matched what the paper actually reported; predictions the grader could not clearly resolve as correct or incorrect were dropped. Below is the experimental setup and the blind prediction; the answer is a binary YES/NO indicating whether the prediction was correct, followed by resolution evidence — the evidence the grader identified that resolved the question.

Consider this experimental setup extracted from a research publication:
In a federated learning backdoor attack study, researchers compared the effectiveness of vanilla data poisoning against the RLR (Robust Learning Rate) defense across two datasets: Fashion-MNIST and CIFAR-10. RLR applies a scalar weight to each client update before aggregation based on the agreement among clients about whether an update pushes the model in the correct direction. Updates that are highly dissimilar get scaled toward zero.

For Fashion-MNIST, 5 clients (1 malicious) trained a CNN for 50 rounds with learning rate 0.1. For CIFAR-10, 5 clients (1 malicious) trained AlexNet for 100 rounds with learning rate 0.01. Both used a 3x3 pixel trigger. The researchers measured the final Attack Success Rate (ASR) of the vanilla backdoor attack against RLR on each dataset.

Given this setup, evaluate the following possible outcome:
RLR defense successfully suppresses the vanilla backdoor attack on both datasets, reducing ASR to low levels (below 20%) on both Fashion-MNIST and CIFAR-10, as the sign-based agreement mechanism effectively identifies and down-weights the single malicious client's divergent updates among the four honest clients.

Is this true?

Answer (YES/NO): NO